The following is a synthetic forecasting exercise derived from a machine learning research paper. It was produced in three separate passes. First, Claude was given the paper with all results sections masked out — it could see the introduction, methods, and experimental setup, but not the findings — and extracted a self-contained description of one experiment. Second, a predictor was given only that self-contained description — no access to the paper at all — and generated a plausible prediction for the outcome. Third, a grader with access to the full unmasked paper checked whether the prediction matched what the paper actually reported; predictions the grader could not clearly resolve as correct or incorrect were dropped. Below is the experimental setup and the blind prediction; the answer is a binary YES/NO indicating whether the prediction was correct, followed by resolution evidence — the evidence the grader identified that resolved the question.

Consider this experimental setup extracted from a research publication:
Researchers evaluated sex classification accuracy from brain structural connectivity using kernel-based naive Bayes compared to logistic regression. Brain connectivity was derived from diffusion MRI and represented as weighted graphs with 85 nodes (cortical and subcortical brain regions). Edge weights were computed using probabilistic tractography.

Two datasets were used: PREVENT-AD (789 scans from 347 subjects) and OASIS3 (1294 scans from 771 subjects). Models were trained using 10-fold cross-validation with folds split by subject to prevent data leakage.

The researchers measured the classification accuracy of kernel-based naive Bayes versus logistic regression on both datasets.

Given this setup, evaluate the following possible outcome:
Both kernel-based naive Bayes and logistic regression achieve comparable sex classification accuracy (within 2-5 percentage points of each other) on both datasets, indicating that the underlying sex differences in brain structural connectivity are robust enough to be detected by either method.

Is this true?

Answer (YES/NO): NO